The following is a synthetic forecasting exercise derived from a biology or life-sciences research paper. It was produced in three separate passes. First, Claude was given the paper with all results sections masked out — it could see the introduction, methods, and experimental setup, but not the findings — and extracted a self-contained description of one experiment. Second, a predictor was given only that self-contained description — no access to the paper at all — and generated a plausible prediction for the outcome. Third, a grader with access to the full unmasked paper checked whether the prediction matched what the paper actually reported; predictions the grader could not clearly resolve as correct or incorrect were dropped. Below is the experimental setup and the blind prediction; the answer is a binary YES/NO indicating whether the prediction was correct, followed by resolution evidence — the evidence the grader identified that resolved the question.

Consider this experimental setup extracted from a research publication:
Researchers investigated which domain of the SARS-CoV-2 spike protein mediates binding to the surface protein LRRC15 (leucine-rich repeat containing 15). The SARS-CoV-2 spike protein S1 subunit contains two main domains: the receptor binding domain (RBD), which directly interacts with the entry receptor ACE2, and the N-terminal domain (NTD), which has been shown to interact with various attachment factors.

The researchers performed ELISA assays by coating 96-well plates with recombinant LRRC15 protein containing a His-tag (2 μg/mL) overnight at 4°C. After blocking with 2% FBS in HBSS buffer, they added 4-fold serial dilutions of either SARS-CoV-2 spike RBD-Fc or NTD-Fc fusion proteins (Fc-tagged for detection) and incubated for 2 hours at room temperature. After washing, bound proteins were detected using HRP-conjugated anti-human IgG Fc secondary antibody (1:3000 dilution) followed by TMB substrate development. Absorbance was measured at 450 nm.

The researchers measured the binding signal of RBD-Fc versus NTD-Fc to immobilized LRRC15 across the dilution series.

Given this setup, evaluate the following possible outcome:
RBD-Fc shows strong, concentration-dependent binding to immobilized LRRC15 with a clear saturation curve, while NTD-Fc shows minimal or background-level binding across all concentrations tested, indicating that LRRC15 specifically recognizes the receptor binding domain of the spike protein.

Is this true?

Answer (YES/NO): YES